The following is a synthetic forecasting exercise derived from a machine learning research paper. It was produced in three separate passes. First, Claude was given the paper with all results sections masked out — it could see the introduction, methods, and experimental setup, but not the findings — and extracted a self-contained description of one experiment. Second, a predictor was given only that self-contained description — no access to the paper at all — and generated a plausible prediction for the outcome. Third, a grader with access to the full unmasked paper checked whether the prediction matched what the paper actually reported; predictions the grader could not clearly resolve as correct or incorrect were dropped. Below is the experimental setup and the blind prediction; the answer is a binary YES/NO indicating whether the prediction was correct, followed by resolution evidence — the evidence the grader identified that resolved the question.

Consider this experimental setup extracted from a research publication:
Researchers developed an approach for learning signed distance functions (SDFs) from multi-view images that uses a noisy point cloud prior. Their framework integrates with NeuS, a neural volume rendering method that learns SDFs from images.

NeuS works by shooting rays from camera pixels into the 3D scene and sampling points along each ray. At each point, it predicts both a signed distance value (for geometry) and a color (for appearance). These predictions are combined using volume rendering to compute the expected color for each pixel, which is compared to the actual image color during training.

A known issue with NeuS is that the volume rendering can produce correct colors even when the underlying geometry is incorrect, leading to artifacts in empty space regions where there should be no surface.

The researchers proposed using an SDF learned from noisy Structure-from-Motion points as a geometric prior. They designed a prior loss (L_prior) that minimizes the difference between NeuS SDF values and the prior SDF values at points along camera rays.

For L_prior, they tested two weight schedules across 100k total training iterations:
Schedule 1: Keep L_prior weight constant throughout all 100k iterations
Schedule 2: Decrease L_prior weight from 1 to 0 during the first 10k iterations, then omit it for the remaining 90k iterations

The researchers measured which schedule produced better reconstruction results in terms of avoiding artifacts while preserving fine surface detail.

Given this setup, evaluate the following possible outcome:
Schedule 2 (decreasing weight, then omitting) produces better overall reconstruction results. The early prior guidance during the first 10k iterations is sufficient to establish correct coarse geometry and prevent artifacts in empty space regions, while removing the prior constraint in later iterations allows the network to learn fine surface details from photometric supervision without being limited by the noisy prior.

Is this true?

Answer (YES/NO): YES